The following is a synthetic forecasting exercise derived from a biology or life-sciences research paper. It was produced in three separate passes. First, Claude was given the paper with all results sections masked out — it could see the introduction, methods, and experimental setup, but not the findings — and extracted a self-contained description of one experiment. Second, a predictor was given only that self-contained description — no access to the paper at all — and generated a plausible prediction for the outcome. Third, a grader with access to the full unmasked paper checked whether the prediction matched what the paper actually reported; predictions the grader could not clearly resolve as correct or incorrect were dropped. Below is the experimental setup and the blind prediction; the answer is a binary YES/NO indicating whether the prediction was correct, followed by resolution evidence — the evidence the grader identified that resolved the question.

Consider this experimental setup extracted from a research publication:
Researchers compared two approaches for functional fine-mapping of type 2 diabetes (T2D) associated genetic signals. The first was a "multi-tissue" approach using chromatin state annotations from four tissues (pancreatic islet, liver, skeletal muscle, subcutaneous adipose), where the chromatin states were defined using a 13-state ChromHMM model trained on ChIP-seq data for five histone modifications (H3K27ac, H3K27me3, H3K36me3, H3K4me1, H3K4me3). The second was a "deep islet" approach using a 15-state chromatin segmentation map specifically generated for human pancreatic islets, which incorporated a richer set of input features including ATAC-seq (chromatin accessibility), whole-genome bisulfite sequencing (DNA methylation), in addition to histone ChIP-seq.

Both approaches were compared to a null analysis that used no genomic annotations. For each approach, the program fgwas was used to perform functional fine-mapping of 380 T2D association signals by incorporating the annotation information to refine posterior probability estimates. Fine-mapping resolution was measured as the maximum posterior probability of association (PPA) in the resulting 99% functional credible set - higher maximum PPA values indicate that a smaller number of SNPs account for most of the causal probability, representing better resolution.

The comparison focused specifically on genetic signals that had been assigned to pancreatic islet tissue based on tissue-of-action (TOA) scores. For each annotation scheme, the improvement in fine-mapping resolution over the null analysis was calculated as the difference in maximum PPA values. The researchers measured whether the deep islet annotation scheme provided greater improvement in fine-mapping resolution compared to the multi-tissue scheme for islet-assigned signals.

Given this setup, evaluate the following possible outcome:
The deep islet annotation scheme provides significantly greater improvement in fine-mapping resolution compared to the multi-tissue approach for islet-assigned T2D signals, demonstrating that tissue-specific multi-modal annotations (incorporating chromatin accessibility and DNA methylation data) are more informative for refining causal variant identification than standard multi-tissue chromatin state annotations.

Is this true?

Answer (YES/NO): YES